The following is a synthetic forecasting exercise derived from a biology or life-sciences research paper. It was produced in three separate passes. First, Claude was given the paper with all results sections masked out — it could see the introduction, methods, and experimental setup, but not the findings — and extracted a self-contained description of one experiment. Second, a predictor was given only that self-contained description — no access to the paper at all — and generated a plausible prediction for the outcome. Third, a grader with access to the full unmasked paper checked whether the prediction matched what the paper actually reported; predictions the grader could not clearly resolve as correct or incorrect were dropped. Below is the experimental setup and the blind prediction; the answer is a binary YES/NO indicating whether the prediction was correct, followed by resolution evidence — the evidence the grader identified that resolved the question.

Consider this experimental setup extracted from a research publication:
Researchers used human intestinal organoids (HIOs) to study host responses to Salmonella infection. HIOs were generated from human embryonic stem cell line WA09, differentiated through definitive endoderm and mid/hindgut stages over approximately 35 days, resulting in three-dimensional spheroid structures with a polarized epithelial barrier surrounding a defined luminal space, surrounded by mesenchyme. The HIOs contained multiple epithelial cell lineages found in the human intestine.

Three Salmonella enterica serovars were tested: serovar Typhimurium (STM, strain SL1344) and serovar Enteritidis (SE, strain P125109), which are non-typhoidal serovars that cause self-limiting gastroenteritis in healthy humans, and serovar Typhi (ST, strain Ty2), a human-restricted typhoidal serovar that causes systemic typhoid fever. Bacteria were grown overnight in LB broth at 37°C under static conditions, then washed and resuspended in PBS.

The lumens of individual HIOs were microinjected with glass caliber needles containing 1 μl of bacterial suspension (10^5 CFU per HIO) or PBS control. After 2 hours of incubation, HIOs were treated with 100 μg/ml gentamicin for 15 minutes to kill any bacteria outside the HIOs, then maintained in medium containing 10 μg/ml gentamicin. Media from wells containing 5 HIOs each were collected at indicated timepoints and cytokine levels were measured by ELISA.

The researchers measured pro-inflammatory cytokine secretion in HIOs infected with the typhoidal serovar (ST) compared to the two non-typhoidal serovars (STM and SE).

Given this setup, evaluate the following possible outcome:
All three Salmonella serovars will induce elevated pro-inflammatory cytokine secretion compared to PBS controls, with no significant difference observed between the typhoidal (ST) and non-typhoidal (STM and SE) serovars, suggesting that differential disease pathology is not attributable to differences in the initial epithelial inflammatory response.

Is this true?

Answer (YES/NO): NO